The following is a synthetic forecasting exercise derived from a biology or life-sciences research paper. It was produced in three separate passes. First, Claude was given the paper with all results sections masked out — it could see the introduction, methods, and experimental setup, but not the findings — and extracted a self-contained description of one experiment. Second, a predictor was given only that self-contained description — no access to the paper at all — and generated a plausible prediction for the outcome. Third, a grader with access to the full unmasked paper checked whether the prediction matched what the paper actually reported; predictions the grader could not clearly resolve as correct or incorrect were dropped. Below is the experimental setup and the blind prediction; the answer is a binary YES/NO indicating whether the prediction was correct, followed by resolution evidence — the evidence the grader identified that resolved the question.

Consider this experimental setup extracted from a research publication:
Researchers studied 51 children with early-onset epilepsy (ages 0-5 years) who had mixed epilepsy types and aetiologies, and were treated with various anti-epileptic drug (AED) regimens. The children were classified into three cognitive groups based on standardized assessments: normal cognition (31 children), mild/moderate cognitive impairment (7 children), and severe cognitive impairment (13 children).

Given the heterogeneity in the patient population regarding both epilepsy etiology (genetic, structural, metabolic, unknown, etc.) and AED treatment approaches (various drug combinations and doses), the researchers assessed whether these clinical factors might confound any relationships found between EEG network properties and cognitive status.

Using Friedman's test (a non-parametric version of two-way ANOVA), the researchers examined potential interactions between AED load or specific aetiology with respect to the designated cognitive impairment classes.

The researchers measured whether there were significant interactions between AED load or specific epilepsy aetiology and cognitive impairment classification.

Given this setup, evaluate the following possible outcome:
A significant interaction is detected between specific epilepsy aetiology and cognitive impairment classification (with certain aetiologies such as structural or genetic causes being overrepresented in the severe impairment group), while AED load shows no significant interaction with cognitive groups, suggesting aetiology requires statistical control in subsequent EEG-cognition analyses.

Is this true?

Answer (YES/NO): NO